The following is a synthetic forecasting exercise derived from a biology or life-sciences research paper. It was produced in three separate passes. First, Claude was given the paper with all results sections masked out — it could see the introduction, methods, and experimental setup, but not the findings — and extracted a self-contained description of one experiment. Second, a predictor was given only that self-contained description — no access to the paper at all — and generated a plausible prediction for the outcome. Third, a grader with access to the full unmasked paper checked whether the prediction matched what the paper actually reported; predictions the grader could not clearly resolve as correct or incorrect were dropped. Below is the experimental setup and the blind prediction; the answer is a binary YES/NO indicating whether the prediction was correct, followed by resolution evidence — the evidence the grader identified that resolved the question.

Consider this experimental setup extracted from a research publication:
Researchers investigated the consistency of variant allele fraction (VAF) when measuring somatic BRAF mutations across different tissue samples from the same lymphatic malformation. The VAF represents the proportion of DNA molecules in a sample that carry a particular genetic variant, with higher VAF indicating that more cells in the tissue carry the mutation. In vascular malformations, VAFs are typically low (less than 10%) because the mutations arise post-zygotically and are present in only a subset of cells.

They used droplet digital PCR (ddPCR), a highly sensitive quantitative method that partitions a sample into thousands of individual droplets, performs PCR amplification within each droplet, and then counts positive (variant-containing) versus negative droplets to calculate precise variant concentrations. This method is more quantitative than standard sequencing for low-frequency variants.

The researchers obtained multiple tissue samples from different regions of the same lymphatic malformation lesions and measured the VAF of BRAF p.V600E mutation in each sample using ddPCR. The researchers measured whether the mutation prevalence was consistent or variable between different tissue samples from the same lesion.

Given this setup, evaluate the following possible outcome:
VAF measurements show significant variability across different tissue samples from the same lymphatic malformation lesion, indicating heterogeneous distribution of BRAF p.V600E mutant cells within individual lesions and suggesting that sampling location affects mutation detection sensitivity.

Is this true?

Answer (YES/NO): YES